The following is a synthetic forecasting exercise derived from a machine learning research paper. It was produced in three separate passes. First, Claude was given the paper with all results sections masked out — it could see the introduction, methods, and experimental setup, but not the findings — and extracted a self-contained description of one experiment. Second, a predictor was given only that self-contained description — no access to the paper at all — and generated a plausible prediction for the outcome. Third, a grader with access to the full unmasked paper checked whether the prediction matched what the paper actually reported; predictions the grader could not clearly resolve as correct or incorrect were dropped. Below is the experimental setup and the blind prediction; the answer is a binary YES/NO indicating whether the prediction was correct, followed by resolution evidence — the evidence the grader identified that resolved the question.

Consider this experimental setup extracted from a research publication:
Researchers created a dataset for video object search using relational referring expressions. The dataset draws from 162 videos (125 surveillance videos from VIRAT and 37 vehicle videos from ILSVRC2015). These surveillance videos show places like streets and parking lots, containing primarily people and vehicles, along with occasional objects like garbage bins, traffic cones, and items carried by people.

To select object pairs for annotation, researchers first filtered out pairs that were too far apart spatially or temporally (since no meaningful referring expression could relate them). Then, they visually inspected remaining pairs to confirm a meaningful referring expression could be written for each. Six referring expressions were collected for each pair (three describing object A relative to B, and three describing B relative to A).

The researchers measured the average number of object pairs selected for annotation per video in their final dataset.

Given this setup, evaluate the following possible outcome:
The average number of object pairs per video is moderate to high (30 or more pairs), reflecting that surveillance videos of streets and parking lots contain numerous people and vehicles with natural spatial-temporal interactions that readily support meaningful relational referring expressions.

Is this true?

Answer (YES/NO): NO